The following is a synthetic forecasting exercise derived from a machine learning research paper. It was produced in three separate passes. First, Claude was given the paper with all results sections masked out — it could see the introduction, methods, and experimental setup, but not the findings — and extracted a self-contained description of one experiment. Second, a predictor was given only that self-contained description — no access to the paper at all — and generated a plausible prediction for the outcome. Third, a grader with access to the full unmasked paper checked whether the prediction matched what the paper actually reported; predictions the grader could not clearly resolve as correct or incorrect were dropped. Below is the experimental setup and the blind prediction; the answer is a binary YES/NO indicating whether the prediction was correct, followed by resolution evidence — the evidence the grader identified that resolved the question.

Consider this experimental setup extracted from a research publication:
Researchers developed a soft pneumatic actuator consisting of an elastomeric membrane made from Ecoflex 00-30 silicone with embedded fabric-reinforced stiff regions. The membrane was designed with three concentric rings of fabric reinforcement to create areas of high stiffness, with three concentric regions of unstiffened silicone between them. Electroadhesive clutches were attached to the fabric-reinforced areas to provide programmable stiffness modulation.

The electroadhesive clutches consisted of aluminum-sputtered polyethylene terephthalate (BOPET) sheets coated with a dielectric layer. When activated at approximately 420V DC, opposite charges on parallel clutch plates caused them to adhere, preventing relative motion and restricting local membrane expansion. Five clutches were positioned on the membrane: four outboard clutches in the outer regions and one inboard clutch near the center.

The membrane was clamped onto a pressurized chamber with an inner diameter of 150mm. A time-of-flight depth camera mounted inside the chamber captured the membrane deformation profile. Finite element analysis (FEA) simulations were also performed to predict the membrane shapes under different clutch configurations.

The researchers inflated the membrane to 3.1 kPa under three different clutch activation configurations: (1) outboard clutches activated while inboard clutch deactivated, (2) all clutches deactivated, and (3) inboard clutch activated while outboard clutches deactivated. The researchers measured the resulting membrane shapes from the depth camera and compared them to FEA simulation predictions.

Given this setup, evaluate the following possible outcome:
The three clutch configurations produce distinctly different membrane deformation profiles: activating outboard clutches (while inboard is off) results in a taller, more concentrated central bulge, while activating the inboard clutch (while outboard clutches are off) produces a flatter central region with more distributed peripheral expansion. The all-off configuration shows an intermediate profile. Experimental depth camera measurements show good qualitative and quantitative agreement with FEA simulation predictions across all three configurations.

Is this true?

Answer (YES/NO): NO